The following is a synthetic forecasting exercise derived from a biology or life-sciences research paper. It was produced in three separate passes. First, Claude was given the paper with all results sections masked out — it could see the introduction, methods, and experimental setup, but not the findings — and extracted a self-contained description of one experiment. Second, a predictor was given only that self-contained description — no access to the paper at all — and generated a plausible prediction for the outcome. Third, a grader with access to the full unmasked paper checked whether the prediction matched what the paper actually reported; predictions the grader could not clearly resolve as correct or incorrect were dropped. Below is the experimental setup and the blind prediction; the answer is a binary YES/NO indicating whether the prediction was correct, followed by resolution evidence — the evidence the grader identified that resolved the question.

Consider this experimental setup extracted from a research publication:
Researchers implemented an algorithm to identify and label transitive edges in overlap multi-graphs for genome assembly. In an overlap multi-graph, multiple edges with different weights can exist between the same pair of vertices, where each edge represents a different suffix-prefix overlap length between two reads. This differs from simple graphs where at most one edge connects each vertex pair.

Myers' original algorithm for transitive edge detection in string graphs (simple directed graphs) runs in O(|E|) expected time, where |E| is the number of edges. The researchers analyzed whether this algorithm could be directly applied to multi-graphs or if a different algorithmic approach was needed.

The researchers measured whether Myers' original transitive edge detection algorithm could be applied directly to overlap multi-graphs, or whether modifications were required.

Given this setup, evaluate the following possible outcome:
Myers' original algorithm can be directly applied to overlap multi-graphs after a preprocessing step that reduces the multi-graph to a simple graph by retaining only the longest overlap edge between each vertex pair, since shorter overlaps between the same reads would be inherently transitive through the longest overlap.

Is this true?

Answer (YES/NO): NO